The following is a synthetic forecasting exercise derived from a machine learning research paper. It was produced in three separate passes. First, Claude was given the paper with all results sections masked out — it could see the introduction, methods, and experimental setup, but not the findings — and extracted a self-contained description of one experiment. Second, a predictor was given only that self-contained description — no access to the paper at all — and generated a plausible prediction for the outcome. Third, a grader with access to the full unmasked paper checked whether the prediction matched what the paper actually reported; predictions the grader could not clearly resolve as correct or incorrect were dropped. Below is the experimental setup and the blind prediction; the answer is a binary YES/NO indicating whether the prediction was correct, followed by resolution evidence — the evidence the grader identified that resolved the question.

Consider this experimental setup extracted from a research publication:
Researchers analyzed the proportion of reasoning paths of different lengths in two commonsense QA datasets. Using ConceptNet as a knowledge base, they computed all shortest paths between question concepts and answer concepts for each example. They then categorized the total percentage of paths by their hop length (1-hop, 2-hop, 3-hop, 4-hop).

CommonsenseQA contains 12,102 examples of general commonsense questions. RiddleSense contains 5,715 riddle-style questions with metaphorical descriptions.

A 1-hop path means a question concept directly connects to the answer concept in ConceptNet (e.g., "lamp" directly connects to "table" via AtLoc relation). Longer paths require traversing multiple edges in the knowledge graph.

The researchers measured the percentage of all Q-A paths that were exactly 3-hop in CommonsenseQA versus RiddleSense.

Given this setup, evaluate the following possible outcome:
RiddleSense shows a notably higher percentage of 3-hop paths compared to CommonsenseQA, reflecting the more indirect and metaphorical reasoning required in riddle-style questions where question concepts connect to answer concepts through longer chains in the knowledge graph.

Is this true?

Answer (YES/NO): YES